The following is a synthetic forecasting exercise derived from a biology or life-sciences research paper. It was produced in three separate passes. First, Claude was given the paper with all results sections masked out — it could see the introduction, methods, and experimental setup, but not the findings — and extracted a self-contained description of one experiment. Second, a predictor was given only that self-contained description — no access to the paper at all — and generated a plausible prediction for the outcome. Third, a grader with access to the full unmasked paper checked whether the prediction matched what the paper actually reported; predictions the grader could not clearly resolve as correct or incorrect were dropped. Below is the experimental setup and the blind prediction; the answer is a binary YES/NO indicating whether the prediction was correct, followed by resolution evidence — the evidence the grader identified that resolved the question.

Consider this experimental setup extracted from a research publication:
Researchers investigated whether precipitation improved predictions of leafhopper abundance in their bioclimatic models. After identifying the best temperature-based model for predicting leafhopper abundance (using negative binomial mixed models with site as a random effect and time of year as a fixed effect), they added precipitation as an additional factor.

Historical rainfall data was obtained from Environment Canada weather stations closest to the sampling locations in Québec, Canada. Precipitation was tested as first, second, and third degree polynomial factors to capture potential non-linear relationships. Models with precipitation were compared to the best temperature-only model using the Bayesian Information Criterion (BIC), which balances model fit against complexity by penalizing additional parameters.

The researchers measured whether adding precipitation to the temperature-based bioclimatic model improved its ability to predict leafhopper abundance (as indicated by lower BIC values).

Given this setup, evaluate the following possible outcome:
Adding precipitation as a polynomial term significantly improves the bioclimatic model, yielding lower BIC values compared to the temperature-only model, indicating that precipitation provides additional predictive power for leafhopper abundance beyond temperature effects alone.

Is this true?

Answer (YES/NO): NO